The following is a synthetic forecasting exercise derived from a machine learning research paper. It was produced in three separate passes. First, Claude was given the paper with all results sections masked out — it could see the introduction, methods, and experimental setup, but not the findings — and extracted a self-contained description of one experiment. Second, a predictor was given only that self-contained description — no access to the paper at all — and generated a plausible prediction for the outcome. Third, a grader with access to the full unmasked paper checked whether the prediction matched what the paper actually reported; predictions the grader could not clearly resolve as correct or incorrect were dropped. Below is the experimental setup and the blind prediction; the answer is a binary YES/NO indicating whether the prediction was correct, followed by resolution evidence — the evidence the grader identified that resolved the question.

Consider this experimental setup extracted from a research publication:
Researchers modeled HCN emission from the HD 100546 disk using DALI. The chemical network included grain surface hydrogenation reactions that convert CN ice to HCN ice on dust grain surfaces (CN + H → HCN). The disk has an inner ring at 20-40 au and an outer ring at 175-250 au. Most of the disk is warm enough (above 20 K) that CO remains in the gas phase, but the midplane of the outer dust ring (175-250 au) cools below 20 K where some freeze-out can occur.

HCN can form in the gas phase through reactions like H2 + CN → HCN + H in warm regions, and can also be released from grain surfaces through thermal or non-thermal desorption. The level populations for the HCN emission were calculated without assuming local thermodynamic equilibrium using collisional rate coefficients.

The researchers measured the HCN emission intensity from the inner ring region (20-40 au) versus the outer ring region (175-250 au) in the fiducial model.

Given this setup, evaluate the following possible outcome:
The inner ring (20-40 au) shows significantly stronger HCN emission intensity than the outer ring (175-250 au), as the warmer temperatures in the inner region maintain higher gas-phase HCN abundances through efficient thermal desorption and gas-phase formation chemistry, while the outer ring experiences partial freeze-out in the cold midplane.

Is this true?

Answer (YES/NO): YES